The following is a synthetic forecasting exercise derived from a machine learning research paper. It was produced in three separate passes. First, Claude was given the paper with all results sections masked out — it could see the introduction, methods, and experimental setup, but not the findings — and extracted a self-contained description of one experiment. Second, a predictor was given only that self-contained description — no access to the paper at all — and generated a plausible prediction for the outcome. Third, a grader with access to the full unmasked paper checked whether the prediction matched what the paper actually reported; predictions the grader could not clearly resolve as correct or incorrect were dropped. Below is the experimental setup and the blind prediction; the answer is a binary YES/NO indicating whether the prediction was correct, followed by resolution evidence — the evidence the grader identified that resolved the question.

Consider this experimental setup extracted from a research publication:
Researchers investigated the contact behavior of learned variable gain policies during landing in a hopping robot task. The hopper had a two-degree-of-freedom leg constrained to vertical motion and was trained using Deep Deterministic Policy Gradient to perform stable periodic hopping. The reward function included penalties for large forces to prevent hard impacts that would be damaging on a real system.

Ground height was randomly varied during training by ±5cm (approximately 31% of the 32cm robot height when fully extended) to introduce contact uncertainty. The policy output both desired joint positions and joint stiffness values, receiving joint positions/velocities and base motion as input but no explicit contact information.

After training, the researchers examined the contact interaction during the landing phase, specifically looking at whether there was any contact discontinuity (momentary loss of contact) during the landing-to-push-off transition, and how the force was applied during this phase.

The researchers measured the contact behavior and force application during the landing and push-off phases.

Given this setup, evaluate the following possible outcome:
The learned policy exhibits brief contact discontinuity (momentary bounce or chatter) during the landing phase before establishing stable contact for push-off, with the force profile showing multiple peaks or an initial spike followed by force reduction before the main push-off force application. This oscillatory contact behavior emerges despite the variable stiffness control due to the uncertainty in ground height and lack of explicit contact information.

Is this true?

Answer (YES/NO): NO